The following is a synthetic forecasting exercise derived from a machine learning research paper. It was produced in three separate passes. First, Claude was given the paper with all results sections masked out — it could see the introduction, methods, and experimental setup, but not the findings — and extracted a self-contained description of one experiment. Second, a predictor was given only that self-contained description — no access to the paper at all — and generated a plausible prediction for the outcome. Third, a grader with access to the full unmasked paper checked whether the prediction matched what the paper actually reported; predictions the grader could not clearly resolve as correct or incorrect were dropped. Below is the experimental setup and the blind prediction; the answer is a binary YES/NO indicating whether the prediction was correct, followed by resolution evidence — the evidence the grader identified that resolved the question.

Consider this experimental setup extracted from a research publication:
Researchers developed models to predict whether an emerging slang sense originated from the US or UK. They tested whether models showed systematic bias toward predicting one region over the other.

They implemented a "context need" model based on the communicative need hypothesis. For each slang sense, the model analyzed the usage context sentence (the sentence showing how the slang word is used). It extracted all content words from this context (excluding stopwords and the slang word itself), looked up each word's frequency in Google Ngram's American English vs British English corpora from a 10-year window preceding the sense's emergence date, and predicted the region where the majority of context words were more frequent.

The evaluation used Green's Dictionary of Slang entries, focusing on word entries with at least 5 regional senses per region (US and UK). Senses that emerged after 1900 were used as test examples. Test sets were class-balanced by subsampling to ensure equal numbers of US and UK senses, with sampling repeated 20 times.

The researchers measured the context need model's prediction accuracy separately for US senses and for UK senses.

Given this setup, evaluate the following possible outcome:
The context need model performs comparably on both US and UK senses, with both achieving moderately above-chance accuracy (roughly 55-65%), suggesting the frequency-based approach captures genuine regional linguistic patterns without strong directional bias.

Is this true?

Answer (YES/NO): NO